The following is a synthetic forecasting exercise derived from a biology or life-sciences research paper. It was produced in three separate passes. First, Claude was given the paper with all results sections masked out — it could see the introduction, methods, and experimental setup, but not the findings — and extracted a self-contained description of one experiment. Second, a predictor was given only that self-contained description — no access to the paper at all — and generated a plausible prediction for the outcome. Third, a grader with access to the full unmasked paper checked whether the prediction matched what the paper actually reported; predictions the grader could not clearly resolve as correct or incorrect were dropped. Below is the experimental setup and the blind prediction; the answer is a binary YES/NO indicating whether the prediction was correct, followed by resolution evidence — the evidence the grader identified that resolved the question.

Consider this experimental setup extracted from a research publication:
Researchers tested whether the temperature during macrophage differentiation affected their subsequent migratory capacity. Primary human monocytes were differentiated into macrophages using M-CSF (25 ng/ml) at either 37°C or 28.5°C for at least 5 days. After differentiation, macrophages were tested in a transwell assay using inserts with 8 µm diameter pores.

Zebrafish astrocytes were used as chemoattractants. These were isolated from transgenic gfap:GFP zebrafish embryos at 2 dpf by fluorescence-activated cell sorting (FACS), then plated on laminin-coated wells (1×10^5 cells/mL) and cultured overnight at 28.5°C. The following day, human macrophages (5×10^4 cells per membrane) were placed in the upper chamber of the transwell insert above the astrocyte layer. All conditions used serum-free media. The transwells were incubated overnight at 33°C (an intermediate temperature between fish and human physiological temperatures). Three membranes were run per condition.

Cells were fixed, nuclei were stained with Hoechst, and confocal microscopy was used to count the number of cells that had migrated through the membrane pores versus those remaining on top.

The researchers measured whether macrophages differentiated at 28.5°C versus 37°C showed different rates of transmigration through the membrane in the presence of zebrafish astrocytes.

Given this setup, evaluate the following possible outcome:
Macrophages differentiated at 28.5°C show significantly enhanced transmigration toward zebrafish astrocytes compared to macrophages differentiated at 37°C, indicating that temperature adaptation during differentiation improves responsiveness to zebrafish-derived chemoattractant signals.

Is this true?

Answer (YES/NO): NO